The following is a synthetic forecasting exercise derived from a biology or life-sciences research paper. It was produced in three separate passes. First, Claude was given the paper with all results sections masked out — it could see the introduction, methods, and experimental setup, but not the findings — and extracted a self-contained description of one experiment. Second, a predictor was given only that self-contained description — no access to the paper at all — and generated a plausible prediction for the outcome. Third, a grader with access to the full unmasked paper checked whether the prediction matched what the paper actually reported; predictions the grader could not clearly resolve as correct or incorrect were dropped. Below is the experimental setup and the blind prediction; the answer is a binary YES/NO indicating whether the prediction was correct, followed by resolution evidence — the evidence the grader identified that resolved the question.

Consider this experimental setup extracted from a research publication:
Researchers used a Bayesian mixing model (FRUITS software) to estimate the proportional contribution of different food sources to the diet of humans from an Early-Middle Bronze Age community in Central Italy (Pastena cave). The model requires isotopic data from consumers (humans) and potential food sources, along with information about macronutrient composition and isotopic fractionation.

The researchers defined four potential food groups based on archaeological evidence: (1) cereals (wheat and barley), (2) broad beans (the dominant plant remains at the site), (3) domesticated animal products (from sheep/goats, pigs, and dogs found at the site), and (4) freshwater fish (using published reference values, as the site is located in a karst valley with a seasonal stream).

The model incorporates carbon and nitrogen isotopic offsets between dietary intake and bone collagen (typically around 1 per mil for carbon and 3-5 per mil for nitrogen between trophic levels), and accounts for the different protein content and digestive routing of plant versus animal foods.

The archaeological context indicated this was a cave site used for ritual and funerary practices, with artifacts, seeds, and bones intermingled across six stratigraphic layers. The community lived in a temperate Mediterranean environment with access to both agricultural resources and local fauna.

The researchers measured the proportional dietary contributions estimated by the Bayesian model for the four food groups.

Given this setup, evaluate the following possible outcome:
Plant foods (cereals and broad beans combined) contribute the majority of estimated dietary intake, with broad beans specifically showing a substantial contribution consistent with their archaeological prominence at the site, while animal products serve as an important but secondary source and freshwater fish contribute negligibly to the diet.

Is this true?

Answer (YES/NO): YES